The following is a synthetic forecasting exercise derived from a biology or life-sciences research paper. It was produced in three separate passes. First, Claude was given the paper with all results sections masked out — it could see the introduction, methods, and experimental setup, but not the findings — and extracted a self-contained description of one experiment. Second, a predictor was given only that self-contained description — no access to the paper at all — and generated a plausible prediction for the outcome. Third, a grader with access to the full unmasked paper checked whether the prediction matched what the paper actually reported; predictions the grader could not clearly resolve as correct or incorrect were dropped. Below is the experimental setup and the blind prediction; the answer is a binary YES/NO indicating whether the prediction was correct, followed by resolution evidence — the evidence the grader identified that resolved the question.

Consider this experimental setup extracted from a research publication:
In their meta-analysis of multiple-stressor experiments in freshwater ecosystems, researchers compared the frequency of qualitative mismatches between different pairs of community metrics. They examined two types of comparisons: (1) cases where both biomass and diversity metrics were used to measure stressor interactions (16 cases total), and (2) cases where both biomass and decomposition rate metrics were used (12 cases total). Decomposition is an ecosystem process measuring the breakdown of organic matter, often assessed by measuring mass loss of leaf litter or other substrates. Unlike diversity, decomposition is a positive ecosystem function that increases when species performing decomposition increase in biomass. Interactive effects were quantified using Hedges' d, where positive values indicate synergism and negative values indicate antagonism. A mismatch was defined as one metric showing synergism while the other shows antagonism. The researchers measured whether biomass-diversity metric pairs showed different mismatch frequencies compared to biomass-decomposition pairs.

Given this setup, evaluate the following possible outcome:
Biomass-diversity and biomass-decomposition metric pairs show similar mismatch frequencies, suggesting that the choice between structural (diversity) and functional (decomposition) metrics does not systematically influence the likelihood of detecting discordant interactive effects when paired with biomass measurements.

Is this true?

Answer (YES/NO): NO